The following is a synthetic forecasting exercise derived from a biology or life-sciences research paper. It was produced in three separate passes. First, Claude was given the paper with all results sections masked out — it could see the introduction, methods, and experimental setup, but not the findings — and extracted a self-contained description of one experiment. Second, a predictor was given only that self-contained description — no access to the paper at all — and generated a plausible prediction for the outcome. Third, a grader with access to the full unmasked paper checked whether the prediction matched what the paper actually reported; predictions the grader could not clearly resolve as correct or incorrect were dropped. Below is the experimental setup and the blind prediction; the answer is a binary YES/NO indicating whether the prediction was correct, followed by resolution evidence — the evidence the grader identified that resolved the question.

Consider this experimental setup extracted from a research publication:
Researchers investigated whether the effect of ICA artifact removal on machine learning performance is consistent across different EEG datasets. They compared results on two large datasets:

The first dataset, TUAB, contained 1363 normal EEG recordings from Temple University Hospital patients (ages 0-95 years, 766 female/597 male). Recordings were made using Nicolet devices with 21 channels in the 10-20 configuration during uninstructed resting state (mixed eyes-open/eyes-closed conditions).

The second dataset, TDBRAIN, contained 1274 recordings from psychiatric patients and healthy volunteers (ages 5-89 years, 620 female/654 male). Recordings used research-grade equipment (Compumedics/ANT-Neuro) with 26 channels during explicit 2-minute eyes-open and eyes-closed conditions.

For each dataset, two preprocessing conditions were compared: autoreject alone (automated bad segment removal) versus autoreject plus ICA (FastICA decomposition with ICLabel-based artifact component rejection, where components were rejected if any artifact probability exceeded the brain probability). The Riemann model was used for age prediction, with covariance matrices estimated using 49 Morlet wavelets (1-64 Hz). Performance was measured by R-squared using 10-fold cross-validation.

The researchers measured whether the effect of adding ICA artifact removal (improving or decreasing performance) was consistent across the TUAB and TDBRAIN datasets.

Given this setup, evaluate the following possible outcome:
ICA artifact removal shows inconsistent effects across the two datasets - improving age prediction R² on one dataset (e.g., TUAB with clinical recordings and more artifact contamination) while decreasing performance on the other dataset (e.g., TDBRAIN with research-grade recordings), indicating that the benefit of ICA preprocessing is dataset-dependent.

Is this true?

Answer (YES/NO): NO